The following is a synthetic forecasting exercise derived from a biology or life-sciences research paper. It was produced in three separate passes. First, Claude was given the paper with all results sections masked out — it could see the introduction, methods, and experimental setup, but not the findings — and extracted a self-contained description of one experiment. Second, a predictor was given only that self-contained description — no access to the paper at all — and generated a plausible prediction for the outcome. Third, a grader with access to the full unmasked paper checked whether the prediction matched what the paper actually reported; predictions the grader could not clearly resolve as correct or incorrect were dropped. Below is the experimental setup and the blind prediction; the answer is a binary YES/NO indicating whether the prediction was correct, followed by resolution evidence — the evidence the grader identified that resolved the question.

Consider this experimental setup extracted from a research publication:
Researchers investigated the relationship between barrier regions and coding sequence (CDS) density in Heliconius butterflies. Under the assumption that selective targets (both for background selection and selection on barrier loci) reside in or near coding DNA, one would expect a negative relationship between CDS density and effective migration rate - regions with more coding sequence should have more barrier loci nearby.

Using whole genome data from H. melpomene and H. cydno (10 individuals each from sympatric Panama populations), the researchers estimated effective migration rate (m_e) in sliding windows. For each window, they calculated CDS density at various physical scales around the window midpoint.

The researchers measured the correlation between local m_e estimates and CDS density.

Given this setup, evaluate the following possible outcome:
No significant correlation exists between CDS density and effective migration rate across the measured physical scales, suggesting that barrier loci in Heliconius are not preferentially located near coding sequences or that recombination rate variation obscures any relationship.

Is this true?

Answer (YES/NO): NO